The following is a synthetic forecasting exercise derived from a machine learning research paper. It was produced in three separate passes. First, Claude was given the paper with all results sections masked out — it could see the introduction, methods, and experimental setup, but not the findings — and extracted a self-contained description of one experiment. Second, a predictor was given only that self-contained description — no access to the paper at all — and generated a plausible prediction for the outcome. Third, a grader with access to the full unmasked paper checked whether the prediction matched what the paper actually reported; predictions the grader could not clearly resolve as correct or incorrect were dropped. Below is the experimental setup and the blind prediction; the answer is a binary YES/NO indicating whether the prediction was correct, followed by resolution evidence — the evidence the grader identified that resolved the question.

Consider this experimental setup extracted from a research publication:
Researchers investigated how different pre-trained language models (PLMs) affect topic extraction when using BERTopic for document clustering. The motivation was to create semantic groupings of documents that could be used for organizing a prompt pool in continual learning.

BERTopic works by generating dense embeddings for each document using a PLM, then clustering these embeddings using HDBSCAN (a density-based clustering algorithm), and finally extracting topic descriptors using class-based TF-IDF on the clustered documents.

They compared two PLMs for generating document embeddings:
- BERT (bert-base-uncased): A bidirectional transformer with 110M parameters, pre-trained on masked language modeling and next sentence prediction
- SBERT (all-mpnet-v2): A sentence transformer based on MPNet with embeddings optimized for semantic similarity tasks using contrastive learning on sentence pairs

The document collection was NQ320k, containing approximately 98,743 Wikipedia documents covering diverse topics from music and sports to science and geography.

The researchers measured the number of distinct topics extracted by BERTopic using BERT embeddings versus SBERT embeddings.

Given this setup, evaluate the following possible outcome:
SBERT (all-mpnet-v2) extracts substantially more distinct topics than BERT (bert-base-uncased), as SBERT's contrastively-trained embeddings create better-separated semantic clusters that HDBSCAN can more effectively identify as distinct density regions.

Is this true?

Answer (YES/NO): NO